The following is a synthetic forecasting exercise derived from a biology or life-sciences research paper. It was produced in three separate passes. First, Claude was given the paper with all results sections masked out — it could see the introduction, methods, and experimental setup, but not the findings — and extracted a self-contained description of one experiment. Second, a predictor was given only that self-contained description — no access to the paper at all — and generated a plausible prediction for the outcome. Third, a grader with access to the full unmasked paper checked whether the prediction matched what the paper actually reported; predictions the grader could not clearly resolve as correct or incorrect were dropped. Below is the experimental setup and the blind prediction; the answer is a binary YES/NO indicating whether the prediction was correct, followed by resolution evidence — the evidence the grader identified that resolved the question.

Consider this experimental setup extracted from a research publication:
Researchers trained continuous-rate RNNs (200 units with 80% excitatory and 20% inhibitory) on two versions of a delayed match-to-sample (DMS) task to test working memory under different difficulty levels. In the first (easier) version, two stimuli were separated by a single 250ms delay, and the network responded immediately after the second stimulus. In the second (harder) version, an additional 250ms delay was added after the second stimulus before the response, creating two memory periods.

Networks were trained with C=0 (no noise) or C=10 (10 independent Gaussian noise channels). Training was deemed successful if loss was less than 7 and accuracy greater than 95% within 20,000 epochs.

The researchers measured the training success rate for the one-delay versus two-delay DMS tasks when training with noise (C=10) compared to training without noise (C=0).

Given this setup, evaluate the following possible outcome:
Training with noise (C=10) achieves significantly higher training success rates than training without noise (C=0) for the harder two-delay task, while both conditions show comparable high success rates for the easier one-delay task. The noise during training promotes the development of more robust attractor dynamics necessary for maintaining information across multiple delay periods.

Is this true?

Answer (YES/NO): NO